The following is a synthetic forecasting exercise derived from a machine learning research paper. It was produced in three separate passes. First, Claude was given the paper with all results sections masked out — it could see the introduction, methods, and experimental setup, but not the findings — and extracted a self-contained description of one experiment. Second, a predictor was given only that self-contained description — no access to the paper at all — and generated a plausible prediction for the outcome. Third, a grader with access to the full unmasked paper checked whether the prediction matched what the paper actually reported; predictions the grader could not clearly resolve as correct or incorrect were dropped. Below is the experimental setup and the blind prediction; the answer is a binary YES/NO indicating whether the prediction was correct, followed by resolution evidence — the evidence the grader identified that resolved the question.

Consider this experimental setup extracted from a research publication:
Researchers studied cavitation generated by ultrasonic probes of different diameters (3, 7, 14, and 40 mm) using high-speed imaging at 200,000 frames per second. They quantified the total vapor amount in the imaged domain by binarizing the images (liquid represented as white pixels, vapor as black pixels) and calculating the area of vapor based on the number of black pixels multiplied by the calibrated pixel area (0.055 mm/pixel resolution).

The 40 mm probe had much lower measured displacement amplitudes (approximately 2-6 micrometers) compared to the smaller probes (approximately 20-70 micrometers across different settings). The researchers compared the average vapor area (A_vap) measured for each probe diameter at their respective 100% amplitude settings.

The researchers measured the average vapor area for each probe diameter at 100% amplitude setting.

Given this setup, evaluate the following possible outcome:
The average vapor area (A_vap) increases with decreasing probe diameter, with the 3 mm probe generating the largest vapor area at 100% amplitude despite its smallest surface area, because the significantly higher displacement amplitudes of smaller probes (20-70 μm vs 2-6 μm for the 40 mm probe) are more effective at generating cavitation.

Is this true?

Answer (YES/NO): NO